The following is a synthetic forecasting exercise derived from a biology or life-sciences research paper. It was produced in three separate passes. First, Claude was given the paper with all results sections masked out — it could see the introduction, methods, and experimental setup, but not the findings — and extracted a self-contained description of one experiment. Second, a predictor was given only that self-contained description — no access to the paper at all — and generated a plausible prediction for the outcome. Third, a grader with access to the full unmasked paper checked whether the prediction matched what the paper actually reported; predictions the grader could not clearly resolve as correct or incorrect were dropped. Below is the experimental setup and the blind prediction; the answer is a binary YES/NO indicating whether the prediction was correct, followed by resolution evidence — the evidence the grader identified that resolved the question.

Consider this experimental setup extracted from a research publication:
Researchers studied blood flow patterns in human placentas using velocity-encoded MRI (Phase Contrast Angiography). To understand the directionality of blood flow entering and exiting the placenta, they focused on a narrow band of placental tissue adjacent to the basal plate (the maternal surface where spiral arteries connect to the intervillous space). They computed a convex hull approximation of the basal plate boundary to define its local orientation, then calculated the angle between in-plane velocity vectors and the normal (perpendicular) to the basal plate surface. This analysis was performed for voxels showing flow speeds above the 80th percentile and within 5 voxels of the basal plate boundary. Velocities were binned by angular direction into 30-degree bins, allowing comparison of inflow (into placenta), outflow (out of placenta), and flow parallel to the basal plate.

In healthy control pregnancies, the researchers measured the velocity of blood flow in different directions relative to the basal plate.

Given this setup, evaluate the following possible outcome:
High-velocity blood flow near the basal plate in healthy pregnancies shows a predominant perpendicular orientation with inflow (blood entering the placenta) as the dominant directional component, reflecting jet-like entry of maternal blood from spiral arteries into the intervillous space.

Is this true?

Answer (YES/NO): NO